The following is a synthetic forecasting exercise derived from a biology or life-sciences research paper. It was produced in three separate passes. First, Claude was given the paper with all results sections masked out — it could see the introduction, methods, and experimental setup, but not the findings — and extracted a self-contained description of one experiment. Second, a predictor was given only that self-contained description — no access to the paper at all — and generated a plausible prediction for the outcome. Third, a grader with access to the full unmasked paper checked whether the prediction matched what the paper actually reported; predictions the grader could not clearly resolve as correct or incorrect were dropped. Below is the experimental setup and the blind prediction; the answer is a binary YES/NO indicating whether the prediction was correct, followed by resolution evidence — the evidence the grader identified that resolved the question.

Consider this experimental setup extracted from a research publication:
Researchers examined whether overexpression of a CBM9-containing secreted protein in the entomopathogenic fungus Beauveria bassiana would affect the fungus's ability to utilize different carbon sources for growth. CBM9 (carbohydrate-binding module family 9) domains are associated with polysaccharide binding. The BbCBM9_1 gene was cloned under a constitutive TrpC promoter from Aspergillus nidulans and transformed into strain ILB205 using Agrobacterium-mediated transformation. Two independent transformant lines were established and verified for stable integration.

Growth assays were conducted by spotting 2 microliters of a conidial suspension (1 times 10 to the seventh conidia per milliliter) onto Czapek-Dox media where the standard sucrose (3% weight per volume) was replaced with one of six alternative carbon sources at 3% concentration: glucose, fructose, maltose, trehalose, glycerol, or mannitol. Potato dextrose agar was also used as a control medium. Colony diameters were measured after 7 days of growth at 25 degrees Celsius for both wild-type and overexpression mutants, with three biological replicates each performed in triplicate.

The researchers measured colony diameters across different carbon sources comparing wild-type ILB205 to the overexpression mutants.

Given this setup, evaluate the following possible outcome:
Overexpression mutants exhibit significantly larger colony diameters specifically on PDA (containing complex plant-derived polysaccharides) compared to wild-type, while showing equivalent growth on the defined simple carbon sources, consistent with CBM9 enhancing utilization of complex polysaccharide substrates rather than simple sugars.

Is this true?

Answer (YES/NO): NO